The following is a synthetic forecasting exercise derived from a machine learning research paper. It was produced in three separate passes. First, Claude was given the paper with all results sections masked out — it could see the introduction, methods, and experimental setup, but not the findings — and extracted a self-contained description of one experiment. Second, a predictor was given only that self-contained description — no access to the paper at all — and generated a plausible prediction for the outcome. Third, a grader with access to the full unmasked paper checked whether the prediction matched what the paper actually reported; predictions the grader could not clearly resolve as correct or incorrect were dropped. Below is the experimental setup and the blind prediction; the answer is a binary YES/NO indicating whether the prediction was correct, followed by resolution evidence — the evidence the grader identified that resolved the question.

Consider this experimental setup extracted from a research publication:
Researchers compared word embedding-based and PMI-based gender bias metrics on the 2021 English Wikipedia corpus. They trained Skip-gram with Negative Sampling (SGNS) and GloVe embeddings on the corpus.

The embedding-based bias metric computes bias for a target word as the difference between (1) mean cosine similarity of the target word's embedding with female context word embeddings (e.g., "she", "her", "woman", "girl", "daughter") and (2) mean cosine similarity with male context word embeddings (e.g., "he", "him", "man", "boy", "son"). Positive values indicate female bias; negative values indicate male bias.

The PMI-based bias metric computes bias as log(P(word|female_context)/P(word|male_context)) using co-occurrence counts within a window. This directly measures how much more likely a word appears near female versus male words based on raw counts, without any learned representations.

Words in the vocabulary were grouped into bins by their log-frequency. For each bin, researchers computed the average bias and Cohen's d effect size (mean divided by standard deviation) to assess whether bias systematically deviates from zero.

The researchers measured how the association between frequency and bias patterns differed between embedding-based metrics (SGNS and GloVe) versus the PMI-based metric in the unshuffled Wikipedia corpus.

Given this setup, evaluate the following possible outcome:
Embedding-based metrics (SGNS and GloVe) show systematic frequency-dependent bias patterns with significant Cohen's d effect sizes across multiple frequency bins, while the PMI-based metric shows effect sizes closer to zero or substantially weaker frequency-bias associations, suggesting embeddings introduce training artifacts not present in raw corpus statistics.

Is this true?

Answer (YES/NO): YES